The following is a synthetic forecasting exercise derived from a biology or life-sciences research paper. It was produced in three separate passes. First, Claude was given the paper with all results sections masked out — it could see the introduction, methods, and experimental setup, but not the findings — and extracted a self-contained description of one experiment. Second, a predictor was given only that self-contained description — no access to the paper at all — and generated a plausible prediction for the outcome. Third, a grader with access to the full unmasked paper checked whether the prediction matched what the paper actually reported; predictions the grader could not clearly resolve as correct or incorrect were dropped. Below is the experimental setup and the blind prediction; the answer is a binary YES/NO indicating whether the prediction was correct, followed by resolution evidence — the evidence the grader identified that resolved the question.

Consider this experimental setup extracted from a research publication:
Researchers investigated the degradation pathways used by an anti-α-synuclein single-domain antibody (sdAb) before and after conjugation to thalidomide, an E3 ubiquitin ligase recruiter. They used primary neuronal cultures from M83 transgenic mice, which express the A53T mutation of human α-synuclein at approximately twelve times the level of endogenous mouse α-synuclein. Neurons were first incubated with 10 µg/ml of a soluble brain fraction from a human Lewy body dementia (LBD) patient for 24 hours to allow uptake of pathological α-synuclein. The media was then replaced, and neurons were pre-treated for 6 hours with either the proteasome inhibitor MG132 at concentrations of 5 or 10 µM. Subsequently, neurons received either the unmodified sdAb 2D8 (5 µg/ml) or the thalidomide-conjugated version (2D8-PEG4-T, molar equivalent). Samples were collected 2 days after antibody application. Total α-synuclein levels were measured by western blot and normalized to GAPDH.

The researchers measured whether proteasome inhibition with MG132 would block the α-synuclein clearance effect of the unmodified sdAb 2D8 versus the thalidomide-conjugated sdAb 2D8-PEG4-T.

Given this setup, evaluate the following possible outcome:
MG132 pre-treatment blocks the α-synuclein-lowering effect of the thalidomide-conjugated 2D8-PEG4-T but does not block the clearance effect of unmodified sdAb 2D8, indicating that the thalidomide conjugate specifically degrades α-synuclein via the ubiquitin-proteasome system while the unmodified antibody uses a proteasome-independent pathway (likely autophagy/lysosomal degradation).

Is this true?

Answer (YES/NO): YES